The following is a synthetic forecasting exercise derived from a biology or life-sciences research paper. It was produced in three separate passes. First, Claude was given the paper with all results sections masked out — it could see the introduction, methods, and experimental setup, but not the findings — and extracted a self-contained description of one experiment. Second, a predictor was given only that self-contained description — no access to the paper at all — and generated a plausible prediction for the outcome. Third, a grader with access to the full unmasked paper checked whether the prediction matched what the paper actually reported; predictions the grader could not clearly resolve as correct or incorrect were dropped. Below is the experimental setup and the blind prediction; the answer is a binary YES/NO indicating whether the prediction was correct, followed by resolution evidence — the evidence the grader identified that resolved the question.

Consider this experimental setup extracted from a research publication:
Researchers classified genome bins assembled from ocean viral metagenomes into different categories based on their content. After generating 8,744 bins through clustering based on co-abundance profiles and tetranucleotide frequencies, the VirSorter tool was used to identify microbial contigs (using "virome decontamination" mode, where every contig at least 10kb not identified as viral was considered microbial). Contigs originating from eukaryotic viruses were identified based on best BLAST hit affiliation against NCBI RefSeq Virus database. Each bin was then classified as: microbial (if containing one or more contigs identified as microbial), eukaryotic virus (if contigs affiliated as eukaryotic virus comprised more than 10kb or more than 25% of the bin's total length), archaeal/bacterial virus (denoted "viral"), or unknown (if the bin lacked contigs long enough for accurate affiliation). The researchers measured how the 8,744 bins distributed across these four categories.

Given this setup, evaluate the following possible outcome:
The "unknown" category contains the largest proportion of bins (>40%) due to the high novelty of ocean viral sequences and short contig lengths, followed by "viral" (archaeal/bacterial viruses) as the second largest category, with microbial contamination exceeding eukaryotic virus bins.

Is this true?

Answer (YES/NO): NO